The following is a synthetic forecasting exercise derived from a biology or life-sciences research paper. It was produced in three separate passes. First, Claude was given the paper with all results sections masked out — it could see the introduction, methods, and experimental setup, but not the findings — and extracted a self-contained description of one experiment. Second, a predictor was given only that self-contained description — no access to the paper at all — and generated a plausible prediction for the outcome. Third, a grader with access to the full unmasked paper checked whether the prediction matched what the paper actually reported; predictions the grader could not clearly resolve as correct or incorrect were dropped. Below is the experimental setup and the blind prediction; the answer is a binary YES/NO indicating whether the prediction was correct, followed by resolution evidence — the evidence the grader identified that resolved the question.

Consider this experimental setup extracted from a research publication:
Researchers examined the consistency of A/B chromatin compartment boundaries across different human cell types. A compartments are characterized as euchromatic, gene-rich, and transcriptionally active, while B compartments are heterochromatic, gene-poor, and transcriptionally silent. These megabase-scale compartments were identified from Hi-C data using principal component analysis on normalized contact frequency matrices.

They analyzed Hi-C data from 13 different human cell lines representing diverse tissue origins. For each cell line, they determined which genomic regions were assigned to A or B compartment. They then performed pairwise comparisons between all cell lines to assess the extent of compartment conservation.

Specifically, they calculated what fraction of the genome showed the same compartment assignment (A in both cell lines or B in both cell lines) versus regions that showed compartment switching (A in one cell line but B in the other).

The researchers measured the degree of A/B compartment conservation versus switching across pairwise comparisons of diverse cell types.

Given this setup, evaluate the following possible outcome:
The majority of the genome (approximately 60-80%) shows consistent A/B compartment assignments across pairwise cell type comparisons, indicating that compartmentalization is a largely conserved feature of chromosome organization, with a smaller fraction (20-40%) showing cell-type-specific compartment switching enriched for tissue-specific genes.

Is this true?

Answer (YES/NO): YES